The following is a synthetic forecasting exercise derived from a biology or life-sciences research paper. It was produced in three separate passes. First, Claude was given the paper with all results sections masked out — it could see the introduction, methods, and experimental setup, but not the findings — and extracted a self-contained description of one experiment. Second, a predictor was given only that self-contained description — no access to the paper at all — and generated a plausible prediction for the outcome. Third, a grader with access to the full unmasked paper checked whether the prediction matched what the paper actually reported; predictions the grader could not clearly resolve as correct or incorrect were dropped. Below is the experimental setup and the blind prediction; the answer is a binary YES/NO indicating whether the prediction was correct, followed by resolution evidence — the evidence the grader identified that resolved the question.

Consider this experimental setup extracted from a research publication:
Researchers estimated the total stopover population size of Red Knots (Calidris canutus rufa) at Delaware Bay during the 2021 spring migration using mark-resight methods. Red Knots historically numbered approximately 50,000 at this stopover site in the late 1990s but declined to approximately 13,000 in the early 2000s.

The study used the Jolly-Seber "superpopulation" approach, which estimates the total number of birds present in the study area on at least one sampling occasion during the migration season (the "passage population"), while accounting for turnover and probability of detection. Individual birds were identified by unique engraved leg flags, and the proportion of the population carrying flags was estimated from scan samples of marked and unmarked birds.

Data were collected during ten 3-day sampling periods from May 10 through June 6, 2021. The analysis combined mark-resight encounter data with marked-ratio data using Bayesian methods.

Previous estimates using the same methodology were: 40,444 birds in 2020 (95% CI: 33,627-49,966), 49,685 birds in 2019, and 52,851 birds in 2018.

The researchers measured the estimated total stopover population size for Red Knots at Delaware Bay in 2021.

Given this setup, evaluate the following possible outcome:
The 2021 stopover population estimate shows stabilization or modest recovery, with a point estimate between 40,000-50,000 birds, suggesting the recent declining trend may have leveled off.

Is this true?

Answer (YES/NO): YES